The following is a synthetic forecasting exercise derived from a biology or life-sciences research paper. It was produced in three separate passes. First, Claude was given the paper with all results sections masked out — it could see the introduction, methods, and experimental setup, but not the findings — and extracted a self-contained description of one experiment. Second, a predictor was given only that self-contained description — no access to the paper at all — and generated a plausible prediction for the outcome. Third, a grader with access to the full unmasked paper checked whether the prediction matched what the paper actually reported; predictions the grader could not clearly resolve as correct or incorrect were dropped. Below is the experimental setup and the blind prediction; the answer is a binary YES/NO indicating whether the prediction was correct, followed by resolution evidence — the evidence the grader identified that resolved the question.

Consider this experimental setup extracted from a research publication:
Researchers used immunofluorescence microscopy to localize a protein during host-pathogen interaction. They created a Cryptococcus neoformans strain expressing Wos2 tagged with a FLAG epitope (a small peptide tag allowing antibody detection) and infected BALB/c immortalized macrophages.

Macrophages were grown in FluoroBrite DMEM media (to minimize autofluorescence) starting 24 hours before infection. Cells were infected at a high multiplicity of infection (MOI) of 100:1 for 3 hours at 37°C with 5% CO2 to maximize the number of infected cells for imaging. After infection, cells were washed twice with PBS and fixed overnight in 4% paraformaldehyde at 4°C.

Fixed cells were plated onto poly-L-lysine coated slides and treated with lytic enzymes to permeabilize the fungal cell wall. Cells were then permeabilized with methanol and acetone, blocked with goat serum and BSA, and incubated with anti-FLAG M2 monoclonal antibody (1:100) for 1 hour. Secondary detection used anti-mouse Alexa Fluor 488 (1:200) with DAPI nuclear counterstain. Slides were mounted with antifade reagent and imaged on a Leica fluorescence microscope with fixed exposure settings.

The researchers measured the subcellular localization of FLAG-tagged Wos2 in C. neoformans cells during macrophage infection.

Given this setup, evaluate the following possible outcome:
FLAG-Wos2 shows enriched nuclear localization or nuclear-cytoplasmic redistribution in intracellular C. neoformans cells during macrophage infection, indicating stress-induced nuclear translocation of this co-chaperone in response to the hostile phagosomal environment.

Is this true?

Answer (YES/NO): NO